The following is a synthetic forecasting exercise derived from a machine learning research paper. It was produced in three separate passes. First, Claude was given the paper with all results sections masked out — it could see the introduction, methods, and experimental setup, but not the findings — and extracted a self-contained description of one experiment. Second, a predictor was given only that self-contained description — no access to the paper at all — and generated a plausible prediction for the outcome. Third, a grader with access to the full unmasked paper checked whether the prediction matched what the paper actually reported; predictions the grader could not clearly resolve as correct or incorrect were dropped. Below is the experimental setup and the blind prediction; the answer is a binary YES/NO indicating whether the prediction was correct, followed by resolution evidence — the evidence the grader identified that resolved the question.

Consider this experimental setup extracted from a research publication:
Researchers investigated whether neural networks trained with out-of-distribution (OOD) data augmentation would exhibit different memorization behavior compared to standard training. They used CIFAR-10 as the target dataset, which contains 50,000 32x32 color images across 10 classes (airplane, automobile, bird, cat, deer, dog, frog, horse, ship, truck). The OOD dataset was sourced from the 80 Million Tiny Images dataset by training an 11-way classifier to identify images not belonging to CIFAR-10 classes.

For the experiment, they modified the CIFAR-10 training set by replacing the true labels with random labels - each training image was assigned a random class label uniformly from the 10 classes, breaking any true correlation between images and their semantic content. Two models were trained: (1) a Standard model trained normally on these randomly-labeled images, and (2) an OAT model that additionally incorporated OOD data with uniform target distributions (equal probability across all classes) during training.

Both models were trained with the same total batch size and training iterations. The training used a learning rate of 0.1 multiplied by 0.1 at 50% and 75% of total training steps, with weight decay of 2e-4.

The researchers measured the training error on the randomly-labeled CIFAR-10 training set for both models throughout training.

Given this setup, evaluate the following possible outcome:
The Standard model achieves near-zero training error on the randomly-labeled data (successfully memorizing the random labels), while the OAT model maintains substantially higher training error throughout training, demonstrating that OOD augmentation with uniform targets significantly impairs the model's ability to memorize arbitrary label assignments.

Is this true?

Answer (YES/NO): YES